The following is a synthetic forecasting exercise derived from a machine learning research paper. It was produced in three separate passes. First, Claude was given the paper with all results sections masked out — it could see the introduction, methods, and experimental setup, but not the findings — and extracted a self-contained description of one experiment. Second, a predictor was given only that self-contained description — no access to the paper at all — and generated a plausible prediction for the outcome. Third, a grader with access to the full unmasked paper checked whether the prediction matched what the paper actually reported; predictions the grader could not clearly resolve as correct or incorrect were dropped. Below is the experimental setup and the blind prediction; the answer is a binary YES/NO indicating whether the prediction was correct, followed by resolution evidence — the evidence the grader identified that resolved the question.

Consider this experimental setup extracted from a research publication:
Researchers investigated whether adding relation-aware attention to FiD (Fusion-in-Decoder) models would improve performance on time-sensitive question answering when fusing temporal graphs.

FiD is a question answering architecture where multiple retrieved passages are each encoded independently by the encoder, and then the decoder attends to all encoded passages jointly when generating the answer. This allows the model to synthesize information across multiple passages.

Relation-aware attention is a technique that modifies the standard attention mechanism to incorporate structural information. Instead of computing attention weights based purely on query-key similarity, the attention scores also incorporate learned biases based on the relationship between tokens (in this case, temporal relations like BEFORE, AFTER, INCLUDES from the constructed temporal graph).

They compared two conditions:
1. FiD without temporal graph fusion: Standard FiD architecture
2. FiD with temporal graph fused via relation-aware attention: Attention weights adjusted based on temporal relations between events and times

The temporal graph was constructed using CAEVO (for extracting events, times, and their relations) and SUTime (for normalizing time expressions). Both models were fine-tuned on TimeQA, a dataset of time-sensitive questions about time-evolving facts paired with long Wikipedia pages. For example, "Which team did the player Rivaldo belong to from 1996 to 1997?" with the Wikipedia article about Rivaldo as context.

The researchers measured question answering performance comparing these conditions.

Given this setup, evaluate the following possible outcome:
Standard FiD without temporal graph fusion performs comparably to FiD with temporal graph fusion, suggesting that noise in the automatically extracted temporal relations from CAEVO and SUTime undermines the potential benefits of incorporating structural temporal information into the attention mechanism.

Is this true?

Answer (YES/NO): NO